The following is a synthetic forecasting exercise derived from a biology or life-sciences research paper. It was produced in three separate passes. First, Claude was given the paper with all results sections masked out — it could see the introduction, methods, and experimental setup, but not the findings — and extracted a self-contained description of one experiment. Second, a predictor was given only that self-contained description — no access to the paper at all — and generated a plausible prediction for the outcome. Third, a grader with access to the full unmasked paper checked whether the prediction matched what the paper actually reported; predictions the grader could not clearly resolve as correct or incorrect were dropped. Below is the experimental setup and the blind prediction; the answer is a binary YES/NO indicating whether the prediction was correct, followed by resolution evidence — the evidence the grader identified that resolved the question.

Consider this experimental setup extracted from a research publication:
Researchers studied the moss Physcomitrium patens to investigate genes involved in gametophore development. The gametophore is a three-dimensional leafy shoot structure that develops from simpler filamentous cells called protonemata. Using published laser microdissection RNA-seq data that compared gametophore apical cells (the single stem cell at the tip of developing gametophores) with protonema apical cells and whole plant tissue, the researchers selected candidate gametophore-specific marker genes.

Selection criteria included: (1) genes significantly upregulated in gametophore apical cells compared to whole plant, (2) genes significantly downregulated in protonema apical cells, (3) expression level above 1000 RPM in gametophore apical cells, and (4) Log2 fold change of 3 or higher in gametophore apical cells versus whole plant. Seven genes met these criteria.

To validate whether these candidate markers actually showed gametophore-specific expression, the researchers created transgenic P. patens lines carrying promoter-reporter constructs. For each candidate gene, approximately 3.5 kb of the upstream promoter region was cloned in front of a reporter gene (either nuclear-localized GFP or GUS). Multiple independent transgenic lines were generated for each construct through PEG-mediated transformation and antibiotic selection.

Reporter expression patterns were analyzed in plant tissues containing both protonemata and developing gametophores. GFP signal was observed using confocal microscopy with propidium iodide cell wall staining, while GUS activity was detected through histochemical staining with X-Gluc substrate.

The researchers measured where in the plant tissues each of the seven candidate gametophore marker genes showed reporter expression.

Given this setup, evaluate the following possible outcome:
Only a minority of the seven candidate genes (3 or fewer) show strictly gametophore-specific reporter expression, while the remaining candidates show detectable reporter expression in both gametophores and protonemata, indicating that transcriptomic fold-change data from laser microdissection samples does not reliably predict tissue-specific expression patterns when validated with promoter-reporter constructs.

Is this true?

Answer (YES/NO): NO